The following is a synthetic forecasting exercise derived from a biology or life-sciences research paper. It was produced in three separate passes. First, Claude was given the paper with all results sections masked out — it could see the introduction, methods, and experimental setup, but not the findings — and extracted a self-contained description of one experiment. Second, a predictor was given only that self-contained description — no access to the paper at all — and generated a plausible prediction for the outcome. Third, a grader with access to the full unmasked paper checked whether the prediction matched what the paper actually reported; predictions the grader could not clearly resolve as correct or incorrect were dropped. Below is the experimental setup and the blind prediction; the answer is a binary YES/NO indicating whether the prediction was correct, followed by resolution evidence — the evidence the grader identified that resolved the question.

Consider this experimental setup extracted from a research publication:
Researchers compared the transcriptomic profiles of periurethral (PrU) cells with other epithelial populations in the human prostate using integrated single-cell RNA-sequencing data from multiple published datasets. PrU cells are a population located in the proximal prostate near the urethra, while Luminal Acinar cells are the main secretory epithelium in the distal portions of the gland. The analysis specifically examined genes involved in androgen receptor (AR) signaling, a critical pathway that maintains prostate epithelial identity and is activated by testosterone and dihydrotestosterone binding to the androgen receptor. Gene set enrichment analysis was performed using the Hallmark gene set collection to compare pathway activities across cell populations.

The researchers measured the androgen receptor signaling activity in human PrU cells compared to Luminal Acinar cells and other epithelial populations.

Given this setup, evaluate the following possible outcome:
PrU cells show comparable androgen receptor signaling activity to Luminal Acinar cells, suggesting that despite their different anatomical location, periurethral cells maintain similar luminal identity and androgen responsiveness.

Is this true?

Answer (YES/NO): NO